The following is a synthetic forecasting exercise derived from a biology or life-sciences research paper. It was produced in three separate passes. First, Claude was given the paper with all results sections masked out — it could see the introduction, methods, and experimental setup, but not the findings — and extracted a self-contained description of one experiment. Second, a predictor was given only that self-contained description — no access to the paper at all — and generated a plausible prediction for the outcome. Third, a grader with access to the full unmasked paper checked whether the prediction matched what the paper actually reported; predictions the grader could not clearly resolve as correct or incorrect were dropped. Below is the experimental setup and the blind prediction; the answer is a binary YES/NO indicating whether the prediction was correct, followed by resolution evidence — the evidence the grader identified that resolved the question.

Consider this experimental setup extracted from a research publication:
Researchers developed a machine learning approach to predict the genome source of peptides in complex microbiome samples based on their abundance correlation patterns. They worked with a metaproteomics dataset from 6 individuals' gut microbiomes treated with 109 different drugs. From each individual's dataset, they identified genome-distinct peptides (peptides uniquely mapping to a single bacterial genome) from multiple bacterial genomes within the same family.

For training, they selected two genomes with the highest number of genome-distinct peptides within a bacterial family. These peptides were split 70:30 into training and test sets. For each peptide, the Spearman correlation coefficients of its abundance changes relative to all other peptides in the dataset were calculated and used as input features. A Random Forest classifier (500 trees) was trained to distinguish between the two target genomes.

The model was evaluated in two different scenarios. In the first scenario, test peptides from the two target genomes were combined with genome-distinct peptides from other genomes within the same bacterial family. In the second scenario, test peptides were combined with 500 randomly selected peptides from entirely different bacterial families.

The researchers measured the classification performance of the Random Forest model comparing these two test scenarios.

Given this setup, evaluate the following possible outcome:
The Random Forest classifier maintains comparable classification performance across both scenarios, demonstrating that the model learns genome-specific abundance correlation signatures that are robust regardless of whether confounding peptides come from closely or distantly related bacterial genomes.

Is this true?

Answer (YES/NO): NO